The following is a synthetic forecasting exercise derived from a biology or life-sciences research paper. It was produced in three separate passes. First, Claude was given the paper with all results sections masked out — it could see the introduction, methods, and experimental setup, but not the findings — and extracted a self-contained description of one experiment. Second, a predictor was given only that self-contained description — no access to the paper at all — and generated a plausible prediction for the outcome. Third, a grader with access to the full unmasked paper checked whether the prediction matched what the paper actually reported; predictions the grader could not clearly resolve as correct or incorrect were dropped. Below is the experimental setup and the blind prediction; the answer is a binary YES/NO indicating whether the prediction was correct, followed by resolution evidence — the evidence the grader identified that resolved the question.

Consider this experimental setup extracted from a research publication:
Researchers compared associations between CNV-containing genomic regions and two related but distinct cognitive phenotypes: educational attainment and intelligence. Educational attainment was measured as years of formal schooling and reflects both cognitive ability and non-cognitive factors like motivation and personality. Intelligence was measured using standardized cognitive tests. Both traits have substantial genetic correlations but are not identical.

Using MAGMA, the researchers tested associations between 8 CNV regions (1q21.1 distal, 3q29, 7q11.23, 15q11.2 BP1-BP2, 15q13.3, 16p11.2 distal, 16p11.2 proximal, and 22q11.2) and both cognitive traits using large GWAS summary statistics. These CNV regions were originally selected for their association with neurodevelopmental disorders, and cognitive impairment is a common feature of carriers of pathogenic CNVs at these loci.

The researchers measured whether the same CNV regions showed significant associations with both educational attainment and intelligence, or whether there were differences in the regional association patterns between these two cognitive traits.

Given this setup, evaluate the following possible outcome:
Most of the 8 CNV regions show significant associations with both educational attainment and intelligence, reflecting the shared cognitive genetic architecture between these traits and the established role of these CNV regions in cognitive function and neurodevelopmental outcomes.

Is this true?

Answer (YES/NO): NO